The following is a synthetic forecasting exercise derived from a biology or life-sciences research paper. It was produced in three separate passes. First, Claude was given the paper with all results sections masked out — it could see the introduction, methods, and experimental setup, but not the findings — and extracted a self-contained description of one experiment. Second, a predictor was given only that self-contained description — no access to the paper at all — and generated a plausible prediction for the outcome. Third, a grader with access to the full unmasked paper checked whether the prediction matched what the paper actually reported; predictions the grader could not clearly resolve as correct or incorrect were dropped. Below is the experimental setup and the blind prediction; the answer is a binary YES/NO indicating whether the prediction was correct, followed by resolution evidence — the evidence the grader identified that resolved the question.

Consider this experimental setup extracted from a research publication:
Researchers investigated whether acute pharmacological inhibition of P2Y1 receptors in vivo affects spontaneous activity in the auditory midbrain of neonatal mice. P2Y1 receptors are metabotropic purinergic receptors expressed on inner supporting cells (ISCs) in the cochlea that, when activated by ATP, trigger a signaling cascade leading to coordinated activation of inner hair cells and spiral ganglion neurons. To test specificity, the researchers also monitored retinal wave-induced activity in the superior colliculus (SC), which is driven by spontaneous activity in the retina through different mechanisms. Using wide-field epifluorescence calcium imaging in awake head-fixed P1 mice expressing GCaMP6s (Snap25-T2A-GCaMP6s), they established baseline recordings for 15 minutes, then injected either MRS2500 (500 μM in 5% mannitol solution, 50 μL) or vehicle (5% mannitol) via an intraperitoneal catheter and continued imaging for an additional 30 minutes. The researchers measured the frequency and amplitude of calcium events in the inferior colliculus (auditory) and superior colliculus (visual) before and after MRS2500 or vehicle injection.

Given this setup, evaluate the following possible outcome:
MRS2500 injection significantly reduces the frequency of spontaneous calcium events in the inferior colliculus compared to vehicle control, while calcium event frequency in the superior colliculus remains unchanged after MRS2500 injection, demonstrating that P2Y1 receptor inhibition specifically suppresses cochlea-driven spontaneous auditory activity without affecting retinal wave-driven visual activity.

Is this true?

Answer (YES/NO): YES